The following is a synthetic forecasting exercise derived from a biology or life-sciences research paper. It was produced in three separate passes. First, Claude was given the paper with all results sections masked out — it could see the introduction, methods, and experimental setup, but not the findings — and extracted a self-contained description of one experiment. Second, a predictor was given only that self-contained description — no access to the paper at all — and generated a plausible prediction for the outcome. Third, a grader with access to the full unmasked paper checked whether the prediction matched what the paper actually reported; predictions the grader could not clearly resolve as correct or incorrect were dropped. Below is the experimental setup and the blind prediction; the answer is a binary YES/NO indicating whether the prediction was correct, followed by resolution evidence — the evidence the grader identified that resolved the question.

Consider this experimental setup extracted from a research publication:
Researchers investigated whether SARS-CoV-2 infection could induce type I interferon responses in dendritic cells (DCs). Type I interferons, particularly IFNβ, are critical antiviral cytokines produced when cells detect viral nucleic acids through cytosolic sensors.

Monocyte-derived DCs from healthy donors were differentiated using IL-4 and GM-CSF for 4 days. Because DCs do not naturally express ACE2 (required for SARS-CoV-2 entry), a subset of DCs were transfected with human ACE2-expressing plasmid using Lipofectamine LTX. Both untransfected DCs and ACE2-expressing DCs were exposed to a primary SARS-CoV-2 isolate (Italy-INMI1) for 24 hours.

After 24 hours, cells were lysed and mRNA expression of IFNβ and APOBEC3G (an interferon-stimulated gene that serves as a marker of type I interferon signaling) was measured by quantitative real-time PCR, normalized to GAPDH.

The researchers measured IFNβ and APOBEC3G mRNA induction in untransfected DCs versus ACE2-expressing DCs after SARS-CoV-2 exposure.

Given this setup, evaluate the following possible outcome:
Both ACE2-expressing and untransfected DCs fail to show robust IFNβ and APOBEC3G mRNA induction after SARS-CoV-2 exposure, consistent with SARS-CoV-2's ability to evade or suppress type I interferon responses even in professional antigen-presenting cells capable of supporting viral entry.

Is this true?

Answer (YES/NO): NO